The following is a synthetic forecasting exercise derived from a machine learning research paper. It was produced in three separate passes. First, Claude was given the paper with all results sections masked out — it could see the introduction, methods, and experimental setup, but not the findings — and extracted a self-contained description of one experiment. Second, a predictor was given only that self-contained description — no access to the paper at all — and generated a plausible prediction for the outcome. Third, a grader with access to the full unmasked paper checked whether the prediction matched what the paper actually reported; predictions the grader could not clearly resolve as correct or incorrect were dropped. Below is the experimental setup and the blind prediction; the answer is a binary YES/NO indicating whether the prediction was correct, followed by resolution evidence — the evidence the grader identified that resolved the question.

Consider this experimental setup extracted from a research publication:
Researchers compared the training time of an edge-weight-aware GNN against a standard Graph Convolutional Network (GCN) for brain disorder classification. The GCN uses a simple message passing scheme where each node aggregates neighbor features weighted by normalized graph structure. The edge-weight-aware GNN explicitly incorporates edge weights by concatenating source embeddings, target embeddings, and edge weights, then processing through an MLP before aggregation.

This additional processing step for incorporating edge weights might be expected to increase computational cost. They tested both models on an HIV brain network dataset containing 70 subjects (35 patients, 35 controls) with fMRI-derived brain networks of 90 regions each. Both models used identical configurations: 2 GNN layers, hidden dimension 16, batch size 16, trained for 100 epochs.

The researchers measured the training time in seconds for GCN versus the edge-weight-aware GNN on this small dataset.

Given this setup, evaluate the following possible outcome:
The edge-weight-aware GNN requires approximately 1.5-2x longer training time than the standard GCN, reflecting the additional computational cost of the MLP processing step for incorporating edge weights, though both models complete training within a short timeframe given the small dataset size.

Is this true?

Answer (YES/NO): NO